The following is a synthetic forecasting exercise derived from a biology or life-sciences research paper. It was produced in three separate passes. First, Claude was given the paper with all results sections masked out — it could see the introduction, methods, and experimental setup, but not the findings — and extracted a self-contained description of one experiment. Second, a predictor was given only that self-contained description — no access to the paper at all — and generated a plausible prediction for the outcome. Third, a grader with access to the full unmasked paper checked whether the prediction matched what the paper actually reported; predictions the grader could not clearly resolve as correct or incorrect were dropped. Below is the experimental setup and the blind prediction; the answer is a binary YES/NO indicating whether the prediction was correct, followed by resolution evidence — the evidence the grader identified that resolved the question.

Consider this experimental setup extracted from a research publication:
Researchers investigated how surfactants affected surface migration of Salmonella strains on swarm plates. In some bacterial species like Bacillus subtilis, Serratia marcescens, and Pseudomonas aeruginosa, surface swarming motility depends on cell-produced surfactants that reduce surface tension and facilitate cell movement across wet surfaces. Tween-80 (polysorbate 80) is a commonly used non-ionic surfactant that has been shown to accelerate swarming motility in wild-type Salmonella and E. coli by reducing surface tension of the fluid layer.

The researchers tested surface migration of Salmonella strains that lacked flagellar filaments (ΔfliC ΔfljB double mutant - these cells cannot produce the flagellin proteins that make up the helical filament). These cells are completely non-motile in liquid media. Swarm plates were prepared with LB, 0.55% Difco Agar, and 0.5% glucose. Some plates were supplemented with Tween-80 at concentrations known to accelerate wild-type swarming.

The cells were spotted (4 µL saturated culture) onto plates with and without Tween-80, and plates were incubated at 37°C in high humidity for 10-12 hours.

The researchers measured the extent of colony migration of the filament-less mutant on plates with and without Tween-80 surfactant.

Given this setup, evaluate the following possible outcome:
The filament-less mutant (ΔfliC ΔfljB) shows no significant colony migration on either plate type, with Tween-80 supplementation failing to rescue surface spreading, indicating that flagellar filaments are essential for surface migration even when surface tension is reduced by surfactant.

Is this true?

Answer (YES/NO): NO